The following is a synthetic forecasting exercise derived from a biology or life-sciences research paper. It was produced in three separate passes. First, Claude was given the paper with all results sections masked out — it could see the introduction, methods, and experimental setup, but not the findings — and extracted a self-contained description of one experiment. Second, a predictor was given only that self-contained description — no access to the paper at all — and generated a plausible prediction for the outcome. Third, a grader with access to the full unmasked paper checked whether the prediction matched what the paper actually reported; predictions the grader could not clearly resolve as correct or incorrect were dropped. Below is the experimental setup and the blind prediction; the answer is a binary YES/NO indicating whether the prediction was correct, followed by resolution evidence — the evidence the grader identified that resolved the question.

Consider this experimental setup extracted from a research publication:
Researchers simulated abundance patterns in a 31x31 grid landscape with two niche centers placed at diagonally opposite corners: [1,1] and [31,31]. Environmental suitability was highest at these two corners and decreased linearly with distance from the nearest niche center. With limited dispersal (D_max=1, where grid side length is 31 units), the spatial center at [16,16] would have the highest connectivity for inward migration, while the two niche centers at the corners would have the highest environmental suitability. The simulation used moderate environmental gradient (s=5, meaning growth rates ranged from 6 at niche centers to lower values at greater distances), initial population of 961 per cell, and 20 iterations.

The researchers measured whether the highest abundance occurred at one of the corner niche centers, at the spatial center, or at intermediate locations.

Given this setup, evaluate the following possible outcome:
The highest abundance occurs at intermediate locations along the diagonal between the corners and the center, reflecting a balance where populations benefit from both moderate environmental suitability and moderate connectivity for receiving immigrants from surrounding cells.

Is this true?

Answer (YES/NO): NO